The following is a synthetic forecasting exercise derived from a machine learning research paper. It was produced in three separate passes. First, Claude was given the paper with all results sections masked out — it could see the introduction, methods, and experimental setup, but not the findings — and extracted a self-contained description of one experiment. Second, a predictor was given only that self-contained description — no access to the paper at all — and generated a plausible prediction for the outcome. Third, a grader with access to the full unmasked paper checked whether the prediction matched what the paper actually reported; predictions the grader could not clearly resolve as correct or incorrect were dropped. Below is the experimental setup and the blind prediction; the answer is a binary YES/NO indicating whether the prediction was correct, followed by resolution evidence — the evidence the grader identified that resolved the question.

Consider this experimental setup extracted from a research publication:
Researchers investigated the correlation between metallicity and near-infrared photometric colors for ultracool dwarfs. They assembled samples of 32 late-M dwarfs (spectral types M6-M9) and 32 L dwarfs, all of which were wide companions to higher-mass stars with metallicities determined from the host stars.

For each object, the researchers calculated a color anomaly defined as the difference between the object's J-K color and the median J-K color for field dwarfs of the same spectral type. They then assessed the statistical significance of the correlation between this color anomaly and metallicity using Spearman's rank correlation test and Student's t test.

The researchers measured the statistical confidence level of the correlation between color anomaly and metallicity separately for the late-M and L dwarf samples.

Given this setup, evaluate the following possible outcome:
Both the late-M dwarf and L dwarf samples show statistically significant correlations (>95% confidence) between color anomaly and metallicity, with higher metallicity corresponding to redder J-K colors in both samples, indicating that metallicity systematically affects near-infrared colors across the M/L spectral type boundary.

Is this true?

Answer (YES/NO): NO